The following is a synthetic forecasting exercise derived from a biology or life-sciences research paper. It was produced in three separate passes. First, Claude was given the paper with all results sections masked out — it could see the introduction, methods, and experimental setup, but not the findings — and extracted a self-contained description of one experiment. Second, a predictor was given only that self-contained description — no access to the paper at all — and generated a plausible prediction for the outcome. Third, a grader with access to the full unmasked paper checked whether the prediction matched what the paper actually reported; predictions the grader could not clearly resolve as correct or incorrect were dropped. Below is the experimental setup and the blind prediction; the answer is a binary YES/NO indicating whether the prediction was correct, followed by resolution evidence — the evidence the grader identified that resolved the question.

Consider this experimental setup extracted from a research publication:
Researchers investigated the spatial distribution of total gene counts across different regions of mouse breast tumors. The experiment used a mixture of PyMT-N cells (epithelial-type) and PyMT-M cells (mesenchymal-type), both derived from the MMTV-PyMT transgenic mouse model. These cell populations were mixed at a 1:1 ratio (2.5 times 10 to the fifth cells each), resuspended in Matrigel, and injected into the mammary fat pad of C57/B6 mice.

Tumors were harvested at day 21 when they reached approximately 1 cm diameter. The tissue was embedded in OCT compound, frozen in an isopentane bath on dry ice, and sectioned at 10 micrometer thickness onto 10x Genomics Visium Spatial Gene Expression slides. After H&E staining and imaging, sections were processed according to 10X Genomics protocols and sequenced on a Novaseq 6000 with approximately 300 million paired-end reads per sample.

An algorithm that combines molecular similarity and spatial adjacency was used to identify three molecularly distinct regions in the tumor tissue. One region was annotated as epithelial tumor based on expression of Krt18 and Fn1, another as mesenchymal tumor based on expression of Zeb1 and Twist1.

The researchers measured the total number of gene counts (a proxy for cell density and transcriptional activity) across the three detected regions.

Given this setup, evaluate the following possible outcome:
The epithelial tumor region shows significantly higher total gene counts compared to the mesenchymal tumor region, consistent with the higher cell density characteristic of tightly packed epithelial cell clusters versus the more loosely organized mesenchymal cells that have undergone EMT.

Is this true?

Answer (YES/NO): NO